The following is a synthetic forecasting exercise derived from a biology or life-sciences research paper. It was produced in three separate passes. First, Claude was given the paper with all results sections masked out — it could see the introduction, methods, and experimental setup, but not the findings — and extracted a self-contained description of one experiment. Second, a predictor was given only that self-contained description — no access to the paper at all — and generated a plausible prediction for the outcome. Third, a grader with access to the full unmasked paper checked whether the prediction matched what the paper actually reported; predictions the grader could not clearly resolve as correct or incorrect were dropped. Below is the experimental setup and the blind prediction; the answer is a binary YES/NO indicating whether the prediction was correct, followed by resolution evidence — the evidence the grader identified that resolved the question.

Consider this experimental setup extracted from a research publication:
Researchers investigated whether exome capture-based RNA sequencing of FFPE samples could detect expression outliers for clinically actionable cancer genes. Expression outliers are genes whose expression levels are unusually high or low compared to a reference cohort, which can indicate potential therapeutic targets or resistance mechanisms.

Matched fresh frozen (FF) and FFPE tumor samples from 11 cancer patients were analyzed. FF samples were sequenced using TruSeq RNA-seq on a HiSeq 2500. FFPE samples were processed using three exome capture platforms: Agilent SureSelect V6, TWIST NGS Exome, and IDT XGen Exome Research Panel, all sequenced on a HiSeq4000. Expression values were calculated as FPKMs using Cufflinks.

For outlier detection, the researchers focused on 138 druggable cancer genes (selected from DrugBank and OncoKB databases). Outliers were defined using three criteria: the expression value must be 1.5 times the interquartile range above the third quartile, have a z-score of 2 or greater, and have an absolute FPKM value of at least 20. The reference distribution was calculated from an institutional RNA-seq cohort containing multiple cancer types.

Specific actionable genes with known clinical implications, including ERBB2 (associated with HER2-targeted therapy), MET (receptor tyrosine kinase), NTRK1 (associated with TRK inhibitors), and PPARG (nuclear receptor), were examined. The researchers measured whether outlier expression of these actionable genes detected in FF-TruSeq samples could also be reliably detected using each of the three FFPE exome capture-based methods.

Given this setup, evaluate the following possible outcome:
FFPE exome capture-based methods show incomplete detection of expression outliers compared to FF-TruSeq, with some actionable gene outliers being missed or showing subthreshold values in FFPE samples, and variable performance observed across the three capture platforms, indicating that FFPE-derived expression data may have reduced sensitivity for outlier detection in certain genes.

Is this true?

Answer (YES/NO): NO